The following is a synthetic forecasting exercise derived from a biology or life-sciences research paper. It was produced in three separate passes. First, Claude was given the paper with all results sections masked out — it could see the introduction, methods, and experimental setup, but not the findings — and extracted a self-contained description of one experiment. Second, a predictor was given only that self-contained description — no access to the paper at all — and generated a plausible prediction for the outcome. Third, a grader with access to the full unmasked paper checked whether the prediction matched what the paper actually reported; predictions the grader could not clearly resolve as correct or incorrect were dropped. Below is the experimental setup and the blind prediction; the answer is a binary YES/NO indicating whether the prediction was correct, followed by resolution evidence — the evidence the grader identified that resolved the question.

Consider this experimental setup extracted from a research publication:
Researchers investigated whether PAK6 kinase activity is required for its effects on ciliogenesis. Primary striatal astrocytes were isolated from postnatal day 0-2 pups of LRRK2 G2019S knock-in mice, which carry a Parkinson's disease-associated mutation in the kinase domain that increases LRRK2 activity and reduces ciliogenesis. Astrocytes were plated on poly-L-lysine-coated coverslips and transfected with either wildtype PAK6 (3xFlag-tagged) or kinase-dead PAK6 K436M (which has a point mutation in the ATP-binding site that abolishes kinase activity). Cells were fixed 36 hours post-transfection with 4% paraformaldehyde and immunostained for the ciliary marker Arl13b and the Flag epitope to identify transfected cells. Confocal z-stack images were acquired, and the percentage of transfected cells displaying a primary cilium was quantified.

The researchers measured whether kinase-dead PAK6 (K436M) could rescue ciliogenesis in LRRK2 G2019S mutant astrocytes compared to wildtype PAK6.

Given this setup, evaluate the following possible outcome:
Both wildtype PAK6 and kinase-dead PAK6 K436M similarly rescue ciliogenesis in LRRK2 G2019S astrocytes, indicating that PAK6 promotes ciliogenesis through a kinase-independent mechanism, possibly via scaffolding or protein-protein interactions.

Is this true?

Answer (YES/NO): YES